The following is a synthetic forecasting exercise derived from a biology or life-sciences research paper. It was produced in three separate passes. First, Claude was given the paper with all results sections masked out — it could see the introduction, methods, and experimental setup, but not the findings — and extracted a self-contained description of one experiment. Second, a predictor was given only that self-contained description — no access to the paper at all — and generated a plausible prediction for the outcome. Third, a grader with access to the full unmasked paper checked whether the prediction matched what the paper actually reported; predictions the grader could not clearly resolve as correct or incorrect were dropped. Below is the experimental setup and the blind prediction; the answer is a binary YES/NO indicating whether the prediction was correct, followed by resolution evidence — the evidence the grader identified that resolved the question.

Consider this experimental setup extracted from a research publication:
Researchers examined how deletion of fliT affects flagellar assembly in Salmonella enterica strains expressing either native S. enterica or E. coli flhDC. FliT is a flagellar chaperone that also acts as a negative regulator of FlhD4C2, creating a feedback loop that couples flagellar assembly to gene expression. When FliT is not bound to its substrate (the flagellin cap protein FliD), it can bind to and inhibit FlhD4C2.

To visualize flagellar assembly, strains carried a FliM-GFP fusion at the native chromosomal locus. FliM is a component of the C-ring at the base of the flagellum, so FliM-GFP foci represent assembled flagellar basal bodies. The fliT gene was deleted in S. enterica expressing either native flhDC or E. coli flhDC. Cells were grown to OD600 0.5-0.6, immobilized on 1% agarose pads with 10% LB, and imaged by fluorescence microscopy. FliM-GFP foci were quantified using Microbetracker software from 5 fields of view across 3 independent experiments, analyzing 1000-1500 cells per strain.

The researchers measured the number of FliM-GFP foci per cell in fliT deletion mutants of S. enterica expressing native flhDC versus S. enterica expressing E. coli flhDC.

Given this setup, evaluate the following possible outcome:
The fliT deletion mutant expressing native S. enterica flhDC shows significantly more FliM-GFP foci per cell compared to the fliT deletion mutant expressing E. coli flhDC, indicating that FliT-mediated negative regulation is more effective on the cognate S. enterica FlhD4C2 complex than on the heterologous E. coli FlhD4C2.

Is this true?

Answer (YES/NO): YES